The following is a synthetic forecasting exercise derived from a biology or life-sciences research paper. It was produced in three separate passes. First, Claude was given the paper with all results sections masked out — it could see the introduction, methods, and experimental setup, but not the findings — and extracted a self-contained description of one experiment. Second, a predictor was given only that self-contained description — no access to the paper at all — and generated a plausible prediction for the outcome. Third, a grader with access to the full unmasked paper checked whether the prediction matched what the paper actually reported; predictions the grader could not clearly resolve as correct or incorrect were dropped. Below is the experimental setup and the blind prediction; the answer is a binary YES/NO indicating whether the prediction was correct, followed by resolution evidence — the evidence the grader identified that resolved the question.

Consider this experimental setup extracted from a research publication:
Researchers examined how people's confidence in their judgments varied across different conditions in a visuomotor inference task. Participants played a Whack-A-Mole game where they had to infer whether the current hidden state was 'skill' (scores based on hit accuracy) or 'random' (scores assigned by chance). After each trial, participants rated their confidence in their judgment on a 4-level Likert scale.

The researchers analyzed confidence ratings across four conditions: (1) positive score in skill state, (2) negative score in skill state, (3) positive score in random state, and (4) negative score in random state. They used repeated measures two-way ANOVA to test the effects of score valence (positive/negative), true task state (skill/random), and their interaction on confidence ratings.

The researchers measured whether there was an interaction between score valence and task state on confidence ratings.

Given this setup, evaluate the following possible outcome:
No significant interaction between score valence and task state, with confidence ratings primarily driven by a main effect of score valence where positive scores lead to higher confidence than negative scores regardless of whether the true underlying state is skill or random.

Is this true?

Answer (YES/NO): NO